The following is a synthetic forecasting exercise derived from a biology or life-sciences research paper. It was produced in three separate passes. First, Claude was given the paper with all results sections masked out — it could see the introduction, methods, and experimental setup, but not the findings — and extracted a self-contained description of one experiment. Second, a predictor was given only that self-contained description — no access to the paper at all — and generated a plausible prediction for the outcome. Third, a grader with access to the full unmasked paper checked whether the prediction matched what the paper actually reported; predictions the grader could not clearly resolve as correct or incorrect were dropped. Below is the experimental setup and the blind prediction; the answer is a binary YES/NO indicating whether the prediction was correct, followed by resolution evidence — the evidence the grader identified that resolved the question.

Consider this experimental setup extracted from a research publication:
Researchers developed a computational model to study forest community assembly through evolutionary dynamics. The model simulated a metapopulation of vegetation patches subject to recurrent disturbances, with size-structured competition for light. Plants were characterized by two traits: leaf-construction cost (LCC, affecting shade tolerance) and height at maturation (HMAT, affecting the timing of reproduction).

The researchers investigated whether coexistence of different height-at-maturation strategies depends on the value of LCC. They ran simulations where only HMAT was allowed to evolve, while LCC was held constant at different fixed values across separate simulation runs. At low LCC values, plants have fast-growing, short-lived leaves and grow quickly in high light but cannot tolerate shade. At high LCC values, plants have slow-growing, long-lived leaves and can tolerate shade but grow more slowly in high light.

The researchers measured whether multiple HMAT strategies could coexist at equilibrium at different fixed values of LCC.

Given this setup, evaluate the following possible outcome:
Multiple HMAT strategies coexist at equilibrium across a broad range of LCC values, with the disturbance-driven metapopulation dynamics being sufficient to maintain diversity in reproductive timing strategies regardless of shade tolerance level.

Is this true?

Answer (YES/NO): NO